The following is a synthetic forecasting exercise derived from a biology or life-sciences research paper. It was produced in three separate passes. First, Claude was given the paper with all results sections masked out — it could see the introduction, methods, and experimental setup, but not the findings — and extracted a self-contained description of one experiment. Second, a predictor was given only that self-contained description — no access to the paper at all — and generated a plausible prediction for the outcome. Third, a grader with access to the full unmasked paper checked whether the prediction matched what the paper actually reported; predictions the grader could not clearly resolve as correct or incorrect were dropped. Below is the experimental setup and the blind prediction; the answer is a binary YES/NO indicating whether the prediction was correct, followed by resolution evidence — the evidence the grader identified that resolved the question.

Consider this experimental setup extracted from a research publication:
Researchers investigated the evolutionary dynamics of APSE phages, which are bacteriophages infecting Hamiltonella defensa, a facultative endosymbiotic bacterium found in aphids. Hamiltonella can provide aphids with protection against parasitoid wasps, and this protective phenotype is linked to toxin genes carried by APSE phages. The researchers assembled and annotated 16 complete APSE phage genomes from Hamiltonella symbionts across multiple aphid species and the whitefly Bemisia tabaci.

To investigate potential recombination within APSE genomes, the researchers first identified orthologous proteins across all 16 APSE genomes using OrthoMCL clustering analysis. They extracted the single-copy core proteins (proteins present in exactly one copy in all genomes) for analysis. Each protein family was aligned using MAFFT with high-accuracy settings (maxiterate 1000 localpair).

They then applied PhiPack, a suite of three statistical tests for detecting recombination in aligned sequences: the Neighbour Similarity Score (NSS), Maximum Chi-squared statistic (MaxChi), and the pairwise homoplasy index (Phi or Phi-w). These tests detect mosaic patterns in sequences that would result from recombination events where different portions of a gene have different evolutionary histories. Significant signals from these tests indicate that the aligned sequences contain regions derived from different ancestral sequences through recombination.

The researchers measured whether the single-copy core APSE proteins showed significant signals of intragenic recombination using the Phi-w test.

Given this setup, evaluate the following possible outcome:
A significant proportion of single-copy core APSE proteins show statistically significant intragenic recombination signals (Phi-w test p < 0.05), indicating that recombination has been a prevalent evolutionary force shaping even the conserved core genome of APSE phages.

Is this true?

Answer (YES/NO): YES